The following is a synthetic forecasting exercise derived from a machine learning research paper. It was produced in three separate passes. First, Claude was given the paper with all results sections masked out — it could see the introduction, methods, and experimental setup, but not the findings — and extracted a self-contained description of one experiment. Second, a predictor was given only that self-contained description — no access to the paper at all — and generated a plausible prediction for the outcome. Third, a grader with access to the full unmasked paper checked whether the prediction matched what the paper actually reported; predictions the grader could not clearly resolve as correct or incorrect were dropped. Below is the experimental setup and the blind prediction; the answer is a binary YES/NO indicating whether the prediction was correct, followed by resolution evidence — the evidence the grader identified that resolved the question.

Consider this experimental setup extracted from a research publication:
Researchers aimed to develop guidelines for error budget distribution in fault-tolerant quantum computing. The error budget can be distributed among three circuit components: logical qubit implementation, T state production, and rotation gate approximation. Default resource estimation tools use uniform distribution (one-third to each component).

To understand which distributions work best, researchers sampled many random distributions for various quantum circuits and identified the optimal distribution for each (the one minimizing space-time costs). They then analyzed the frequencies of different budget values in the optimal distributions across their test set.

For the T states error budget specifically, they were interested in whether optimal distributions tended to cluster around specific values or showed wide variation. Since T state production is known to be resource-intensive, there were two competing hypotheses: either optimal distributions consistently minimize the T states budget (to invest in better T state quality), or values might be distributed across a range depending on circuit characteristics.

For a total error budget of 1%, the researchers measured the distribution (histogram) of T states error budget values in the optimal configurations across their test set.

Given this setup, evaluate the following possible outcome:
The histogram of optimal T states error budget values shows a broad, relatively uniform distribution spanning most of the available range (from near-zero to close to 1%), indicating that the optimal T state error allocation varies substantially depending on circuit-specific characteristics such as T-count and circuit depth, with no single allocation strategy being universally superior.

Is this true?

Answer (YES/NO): YES